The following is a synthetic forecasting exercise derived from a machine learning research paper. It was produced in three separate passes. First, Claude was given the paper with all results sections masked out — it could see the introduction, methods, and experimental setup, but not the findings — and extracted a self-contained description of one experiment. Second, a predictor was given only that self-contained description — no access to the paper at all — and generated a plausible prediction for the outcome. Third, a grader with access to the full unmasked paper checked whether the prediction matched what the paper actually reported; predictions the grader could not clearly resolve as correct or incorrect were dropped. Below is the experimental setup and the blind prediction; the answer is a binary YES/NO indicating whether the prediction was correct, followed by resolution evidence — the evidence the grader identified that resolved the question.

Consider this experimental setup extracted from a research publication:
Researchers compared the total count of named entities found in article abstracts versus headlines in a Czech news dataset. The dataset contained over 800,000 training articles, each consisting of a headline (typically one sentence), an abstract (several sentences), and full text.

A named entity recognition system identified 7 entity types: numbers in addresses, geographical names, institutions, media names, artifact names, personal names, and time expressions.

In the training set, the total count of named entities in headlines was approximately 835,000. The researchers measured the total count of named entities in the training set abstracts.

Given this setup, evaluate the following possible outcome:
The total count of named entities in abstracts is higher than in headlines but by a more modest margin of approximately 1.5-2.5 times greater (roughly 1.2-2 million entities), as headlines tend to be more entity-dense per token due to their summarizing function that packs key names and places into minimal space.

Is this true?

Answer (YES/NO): NO